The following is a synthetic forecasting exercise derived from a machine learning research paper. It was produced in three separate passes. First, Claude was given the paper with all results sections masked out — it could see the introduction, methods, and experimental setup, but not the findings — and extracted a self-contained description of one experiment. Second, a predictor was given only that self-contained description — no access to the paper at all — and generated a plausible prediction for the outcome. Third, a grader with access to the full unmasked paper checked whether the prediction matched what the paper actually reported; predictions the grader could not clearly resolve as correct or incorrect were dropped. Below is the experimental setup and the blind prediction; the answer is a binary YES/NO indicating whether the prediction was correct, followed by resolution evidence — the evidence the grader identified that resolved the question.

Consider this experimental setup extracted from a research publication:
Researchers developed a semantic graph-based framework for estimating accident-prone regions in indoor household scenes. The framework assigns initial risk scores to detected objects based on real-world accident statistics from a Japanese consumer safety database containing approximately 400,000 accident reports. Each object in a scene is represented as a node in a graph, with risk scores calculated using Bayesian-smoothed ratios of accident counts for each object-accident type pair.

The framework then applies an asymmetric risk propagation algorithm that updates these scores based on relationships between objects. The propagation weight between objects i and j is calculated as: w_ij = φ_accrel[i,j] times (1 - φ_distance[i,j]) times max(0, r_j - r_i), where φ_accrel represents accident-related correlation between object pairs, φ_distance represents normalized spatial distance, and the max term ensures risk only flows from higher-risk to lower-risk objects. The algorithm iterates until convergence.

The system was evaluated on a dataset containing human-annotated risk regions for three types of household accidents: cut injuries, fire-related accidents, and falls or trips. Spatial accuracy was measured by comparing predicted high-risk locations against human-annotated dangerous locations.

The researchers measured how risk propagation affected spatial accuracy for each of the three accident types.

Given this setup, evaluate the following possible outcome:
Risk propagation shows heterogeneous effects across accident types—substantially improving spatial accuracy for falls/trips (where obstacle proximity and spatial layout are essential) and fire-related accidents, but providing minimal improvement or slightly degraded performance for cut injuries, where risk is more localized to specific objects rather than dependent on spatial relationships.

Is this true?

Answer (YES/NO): NO